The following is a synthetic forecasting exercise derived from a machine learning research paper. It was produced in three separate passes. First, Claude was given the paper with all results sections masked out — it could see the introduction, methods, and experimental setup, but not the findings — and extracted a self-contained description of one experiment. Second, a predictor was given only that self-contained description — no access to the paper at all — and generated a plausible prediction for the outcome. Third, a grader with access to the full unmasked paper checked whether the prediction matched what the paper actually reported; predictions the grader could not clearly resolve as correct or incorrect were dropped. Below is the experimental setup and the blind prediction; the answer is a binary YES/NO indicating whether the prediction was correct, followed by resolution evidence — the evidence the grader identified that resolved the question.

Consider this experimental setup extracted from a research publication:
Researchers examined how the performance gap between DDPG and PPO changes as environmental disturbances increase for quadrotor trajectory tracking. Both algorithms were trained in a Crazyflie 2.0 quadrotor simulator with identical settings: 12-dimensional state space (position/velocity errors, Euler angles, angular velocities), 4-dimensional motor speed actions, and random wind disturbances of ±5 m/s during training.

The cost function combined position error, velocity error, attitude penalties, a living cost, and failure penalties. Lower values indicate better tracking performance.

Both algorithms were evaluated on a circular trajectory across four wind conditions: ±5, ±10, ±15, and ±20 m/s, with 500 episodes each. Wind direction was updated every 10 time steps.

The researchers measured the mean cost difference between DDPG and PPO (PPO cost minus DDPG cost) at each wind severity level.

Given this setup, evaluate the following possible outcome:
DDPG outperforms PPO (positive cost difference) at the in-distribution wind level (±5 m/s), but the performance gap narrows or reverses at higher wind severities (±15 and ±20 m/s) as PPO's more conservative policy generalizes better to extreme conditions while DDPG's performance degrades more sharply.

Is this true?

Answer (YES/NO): NO